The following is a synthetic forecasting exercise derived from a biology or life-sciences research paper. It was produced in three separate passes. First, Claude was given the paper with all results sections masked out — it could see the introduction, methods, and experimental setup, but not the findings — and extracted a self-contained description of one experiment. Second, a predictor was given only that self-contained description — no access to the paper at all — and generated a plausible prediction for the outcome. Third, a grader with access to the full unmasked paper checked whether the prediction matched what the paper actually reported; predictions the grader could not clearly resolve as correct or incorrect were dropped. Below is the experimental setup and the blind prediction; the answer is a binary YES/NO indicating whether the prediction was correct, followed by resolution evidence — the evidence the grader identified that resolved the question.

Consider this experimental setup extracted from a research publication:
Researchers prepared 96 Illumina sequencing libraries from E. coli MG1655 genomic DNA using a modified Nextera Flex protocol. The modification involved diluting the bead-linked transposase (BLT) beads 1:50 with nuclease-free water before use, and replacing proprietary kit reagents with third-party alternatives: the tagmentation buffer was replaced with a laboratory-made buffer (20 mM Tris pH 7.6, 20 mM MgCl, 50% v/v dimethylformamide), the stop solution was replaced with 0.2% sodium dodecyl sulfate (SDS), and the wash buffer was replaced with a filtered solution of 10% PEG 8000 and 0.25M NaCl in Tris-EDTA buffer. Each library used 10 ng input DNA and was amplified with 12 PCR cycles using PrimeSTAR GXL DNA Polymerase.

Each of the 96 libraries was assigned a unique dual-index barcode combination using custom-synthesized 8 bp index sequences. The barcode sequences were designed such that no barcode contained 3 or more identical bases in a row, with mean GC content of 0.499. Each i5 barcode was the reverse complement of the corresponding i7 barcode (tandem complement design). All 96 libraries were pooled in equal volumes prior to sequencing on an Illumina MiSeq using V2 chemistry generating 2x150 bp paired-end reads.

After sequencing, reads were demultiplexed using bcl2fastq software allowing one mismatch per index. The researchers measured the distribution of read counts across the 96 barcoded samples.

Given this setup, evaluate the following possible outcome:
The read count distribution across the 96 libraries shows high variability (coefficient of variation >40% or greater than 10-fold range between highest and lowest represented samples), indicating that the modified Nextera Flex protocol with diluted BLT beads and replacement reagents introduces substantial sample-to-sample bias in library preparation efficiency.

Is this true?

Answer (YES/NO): NO